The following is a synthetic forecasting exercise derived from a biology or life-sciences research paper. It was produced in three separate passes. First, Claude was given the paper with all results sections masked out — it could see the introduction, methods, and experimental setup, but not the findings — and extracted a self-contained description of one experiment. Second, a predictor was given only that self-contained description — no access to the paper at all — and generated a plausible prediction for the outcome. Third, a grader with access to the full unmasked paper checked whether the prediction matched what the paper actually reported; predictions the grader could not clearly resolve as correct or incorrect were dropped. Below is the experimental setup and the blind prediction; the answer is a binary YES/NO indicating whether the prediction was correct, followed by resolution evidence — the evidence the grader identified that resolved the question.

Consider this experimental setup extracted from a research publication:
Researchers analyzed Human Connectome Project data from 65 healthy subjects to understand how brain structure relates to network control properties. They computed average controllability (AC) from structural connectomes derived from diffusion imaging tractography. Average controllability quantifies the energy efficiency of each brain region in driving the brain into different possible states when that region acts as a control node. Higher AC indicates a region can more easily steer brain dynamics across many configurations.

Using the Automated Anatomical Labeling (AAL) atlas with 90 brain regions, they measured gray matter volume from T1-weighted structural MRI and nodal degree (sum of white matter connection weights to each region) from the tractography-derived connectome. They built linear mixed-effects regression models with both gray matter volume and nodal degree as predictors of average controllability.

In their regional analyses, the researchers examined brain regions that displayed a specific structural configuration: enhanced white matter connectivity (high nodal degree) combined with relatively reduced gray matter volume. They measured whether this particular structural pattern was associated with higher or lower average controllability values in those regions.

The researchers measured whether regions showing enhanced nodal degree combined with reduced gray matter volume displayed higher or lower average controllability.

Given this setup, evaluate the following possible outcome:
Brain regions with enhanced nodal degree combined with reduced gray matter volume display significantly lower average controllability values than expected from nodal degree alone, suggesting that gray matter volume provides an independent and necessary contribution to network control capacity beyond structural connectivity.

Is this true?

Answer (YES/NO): NO